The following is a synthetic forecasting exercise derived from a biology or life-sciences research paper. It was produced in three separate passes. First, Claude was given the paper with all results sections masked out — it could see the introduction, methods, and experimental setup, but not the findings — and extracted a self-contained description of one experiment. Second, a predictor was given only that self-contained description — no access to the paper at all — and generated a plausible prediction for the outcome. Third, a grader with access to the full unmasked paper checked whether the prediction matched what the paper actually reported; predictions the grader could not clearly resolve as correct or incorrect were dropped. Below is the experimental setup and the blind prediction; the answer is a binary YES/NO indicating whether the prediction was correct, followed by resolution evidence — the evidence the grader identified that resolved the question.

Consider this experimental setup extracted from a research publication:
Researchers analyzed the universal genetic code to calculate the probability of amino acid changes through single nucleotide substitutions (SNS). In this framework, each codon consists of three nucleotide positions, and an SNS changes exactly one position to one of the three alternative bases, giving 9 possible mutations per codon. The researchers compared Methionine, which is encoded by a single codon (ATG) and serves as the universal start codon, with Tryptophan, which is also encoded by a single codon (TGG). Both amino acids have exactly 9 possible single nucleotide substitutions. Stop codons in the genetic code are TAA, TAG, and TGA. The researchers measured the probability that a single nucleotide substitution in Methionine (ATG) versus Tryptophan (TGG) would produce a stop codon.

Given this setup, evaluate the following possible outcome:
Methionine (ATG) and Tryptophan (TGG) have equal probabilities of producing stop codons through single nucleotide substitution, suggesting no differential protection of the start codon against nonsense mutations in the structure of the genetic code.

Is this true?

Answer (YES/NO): NO